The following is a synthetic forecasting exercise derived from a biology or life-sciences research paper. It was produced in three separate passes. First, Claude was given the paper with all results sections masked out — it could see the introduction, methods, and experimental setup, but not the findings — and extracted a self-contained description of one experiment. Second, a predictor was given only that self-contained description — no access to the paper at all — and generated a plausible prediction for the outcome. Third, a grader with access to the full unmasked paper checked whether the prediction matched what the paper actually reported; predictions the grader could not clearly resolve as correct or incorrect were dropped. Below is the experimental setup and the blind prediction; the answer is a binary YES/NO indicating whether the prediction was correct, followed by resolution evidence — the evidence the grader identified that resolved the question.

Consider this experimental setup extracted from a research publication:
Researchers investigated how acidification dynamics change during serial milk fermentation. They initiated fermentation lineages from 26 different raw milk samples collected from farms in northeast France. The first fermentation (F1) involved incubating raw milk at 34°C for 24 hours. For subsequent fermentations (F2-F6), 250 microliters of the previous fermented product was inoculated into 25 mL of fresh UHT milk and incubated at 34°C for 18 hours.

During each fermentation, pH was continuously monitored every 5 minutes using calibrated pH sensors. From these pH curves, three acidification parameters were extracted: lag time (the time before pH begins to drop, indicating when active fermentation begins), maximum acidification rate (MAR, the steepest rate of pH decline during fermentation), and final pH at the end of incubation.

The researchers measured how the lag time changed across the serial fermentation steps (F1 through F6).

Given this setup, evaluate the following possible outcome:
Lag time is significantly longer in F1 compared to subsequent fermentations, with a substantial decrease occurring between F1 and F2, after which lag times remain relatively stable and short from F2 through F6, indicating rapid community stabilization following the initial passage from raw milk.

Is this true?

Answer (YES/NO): NO